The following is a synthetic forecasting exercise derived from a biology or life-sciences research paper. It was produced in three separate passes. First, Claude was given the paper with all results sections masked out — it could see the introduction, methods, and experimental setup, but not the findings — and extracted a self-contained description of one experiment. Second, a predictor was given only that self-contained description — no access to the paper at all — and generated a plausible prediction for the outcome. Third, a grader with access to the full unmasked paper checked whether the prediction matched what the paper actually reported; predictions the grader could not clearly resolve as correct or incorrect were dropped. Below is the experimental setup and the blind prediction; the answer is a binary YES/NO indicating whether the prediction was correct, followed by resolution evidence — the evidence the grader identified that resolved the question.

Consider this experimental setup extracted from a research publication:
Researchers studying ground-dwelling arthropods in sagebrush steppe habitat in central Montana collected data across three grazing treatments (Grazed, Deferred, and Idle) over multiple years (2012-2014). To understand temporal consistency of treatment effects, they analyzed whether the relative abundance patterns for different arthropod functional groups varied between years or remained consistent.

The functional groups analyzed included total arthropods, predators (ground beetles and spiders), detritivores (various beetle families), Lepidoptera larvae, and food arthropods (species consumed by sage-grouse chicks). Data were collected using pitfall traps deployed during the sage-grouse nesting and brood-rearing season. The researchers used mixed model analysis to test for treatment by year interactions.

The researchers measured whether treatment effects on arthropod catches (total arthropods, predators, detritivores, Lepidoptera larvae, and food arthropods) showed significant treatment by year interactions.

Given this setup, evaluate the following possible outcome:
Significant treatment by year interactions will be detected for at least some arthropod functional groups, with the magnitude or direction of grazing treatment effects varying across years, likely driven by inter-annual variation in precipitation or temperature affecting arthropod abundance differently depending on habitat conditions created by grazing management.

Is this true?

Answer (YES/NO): NO